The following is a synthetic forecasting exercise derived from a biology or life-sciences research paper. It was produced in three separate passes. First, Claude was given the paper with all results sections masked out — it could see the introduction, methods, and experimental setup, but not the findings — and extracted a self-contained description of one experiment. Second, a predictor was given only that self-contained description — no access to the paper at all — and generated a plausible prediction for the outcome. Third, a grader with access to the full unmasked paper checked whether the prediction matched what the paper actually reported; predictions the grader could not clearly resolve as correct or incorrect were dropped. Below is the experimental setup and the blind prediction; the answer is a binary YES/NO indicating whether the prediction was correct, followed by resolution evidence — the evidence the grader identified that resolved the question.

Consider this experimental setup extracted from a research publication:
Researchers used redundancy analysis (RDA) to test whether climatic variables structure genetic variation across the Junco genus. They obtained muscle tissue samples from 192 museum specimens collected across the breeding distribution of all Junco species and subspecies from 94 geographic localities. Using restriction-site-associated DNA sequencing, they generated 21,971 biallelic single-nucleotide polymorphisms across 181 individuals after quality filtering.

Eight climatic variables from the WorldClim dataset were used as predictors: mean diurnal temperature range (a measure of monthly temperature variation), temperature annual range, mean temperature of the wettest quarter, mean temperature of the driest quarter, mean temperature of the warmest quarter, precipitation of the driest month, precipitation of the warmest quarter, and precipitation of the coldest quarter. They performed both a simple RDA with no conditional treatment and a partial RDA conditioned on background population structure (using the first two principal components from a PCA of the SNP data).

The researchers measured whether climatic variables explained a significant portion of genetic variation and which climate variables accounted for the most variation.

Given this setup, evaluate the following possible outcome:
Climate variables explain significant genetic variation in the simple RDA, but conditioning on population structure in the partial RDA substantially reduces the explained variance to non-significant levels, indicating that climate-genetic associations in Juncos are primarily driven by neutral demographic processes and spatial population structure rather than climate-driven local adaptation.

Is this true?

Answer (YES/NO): NO